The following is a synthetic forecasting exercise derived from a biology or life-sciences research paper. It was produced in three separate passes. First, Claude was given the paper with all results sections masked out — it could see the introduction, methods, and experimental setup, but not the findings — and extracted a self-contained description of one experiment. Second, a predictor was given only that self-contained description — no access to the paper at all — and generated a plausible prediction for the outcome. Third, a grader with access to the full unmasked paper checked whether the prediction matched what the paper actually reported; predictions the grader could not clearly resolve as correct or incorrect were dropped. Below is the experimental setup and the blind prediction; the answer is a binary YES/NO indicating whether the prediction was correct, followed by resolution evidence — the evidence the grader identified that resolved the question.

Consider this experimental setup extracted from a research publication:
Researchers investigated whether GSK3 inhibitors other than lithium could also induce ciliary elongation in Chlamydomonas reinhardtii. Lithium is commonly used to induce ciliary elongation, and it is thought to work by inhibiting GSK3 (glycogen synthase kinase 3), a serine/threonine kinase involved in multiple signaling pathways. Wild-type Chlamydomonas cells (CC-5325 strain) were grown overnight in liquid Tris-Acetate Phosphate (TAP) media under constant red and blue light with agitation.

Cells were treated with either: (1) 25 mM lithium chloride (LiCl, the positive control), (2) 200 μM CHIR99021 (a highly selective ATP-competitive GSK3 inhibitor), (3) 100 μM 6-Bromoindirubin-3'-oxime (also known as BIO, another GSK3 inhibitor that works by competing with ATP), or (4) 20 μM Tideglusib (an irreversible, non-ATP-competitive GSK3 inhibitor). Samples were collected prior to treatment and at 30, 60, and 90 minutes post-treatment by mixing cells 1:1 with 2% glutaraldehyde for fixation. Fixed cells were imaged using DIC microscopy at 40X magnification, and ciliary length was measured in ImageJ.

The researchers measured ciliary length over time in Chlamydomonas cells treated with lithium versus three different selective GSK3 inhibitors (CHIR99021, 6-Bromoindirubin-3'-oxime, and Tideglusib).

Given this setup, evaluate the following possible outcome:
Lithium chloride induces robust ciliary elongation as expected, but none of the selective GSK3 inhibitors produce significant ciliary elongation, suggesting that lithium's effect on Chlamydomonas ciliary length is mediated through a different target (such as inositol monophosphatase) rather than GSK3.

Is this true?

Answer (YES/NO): NO